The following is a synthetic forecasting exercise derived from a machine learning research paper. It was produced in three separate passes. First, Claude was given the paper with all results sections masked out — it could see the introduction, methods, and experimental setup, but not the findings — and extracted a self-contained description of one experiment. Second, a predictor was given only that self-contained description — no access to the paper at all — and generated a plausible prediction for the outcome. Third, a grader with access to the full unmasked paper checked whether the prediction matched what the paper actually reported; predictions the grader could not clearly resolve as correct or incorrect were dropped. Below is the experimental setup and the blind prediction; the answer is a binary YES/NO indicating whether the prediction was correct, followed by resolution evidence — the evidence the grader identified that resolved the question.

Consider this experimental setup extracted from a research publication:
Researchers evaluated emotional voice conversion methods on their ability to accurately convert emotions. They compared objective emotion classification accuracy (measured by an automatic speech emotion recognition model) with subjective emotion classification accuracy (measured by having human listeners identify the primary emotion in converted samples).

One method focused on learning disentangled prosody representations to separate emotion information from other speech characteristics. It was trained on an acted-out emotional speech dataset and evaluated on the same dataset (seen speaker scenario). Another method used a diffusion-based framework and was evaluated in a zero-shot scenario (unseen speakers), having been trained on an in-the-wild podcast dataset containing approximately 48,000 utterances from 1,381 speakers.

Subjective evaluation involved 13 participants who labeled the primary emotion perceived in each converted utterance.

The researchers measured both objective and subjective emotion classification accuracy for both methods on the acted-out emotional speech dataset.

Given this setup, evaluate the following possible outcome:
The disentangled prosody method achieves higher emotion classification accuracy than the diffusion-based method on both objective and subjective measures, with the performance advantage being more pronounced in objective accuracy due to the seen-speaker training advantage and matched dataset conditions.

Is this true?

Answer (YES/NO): NO